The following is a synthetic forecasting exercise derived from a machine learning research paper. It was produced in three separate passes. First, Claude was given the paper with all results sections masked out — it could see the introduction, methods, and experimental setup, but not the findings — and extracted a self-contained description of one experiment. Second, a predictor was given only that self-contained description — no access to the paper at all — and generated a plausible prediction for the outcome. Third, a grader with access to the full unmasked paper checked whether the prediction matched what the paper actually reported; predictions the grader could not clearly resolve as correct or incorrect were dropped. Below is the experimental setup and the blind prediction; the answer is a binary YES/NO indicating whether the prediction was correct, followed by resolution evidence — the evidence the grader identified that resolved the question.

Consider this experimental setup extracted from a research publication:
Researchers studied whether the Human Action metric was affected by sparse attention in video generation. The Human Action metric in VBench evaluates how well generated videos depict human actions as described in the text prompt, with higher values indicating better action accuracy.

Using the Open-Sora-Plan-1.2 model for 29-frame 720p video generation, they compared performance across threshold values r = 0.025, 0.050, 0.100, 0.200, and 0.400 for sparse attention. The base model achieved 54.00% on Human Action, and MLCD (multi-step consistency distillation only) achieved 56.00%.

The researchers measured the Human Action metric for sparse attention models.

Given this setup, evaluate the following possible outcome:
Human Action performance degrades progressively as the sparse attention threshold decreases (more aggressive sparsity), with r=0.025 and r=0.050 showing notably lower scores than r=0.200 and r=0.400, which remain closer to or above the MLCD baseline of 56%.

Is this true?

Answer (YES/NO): NO